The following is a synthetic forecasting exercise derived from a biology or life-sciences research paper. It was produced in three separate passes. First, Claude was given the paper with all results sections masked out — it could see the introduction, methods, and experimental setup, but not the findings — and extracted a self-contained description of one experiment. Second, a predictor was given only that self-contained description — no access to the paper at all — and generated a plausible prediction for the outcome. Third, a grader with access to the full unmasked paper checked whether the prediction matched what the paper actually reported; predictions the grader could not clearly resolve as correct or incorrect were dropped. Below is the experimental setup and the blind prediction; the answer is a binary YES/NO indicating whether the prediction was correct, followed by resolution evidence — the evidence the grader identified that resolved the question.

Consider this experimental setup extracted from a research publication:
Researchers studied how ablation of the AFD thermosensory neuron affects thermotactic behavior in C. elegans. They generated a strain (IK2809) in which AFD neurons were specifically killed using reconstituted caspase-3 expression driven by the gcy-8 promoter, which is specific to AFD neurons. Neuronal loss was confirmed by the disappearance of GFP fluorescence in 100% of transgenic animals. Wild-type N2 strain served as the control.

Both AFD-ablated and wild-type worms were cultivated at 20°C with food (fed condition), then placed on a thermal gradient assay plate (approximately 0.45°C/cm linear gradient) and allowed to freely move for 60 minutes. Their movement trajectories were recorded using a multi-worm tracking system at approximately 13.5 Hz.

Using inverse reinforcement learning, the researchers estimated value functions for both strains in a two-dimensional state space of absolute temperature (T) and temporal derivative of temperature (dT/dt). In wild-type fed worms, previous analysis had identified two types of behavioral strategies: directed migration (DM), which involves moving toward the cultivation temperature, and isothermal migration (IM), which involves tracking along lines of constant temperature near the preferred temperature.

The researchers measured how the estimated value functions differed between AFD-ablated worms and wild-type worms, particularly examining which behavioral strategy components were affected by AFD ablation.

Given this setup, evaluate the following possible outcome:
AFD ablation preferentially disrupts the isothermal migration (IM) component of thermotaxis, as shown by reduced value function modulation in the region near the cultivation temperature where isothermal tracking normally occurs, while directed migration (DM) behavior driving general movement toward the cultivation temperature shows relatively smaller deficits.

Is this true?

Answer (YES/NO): NO